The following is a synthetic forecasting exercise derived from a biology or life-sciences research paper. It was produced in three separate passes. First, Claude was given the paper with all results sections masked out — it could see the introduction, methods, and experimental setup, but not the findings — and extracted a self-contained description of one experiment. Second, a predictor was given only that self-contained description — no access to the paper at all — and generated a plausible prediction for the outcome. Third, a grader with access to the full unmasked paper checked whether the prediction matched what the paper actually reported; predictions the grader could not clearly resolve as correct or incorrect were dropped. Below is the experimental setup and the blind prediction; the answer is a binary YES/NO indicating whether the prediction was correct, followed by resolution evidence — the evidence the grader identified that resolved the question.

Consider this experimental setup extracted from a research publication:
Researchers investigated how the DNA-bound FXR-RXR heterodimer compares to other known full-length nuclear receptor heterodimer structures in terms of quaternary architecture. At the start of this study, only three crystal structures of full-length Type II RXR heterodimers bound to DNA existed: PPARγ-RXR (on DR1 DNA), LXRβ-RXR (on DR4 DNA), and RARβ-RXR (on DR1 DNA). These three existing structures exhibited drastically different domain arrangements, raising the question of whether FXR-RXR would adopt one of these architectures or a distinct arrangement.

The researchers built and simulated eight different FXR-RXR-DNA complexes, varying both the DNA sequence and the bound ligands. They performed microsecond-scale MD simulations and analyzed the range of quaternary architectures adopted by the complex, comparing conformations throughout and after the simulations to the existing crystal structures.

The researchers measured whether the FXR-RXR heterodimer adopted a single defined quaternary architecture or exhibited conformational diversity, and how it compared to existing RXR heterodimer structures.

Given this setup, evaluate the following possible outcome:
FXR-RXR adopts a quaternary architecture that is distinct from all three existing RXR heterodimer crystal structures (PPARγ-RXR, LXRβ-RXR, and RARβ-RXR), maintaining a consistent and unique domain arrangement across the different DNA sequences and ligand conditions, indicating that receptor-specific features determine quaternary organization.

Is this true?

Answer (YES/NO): NO